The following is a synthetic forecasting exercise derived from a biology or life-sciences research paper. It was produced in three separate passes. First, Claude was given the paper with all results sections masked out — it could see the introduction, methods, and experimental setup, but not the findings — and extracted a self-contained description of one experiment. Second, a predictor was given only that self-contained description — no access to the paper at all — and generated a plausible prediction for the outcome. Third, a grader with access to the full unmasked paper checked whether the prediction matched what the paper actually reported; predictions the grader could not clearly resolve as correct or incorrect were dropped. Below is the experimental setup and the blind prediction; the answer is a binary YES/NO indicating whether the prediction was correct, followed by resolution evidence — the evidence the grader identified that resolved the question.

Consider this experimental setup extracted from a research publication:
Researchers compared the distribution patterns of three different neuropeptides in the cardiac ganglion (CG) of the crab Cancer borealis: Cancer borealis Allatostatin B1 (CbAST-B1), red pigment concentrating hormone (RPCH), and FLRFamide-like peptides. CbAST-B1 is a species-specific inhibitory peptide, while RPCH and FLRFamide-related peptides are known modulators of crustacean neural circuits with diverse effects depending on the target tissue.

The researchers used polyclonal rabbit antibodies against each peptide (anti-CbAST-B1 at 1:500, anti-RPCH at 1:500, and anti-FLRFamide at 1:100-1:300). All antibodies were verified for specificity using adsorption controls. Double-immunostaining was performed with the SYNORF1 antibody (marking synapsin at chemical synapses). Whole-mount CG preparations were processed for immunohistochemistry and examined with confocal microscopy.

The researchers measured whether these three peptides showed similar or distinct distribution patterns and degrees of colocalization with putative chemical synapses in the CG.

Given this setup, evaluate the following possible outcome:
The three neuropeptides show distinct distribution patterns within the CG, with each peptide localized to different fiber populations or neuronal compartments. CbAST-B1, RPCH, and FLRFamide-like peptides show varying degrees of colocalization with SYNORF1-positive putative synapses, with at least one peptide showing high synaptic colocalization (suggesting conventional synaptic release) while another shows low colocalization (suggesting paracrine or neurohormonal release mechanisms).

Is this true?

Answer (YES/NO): YES